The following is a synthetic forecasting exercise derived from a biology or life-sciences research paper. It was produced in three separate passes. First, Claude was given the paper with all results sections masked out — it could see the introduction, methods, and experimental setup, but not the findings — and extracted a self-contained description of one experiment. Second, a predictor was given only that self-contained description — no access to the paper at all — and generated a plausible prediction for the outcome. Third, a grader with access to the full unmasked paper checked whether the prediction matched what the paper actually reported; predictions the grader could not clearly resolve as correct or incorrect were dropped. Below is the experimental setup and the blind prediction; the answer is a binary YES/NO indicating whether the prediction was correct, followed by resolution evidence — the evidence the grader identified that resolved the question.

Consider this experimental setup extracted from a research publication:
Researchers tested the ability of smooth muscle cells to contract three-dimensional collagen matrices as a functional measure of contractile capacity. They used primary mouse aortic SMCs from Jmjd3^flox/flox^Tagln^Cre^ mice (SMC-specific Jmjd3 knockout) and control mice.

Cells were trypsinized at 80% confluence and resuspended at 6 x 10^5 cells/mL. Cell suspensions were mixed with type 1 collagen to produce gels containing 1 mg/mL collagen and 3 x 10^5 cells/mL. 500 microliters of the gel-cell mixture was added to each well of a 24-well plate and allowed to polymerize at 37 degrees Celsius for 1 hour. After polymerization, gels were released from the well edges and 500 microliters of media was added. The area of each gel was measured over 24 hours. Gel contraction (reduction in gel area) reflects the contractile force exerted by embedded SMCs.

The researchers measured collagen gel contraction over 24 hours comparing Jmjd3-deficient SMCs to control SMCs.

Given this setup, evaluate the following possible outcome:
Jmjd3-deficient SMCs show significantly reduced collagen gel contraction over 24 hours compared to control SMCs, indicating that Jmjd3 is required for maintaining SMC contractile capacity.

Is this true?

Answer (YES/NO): NO